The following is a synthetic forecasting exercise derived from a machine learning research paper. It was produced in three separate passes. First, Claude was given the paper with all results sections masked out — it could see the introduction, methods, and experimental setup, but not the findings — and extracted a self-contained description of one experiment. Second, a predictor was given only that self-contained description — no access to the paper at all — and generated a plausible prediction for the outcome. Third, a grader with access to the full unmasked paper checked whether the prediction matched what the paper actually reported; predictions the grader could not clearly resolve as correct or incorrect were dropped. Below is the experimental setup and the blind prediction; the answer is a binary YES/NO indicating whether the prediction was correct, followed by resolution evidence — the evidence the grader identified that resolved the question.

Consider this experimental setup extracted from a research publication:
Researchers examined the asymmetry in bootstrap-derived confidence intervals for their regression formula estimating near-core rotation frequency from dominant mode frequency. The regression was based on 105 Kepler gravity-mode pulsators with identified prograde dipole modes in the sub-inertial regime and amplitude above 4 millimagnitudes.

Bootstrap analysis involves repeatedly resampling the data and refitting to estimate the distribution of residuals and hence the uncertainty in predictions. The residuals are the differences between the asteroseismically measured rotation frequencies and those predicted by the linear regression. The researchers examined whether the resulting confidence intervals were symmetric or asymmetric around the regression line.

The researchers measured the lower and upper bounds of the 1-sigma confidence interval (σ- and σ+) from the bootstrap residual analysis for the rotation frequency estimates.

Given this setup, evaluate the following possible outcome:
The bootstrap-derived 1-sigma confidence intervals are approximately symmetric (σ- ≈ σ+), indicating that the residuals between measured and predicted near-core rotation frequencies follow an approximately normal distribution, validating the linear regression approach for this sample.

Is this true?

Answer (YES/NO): NO